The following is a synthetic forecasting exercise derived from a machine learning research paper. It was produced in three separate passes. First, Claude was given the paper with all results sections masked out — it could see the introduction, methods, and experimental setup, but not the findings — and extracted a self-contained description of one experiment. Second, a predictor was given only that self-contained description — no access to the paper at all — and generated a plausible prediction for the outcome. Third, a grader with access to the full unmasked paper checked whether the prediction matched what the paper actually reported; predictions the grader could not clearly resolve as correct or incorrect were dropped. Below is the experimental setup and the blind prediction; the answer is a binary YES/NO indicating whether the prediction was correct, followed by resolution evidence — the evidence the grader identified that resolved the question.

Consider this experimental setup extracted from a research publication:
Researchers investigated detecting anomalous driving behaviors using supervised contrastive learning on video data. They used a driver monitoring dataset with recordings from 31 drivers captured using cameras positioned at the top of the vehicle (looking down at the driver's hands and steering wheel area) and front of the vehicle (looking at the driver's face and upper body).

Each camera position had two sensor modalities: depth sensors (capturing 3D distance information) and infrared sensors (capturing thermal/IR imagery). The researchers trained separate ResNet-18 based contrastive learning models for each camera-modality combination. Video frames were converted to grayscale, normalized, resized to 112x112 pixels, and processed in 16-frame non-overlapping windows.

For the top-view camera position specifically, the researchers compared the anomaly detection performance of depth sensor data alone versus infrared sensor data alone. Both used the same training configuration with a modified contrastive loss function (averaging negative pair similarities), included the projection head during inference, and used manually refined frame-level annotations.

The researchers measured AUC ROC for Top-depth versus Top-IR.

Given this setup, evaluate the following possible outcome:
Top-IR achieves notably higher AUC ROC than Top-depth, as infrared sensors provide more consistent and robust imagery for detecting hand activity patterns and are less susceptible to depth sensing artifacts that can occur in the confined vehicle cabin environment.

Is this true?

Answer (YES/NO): NO